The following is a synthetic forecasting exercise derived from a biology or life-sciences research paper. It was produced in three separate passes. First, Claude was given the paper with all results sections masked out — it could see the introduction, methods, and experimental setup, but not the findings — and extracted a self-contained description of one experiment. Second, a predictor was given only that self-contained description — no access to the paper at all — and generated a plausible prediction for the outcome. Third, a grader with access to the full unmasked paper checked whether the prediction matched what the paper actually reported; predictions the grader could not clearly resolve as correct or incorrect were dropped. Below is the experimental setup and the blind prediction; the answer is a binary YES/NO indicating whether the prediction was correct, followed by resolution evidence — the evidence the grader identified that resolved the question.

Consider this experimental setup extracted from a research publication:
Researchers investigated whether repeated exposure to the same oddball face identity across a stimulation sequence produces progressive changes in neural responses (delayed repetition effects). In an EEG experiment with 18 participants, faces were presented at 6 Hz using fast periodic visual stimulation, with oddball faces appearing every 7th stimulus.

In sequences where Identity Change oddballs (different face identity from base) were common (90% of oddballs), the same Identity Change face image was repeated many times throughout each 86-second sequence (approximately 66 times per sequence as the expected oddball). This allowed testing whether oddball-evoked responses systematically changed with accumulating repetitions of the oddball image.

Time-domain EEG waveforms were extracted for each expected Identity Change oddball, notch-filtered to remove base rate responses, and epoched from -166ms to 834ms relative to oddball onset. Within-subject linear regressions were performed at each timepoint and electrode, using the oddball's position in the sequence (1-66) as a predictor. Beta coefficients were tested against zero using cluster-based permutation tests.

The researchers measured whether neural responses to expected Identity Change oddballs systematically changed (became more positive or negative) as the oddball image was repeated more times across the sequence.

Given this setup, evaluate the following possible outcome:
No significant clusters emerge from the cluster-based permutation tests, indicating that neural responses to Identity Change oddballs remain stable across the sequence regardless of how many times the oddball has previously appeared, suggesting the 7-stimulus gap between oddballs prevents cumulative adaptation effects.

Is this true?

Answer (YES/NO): NO